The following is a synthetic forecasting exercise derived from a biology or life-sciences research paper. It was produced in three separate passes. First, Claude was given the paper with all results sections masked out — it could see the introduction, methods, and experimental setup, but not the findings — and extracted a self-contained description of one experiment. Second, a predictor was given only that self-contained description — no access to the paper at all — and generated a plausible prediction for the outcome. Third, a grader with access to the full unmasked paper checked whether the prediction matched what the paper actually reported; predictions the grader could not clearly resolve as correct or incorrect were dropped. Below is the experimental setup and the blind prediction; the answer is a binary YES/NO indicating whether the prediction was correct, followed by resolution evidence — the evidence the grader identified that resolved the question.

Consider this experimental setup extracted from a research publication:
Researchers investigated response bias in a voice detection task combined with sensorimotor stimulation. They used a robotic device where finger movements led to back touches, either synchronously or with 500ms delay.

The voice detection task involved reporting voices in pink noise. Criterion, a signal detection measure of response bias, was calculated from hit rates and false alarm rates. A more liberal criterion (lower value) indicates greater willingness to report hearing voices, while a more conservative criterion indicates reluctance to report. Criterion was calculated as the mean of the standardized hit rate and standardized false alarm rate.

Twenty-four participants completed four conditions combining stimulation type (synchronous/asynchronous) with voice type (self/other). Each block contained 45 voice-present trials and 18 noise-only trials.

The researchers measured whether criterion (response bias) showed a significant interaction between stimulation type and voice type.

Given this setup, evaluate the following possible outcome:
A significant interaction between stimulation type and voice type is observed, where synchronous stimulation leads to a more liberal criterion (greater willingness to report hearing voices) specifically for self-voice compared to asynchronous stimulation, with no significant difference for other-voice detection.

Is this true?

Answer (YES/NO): NO